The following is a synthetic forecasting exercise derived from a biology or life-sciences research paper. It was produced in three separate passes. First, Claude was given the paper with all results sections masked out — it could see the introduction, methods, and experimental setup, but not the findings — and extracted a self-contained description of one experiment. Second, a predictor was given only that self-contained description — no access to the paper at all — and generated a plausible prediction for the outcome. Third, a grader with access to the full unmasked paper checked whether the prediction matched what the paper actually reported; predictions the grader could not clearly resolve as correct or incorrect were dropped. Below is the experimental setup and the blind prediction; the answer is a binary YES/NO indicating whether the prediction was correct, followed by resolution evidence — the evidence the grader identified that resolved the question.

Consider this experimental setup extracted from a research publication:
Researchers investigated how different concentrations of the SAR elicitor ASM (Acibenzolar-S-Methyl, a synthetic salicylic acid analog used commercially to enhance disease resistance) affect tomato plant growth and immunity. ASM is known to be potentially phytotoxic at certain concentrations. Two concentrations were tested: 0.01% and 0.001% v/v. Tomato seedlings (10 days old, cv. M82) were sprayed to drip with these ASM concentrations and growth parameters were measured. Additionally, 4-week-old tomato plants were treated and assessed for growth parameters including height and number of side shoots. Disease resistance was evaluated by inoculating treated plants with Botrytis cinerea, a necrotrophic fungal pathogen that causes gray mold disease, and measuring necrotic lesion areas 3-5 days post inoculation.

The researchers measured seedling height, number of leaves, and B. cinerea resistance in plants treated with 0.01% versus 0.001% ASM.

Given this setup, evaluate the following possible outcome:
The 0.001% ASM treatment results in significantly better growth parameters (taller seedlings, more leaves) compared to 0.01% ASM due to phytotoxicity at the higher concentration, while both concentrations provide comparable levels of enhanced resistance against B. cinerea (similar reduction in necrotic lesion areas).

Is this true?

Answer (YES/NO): NO